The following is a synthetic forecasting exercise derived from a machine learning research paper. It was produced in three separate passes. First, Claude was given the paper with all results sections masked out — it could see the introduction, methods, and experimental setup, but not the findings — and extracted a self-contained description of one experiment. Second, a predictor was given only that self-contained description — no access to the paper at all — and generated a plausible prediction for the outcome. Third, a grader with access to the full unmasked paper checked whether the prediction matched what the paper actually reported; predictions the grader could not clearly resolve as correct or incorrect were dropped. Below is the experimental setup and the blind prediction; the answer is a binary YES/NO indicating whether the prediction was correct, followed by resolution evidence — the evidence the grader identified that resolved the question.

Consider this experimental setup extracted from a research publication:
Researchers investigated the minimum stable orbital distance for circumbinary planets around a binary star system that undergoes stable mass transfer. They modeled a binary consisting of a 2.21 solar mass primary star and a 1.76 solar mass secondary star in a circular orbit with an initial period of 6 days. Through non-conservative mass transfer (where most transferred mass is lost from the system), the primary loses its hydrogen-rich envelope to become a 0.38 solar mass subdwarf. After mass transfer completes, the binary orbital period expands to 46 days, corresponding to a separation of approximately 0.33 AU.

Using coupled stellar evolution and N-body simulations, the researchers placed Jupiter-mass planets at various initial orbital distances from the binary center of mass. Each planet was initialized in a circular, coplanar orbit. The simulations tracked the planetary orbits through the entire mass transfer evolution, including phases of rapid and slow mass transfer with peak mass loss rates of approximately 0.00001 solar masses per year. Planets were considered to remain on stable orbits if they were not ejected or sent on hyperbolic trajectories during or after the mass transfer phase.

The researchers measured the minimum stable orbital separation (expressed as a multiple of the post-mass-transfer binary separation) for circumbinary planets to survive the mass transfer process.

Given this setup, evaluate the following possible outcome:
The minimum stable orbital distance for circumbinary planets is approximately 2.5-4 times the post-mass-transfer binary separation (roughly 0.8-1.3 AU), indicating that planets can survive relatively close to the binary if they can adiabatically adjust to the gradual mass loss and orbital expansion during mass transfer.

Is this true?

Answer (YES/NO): YES